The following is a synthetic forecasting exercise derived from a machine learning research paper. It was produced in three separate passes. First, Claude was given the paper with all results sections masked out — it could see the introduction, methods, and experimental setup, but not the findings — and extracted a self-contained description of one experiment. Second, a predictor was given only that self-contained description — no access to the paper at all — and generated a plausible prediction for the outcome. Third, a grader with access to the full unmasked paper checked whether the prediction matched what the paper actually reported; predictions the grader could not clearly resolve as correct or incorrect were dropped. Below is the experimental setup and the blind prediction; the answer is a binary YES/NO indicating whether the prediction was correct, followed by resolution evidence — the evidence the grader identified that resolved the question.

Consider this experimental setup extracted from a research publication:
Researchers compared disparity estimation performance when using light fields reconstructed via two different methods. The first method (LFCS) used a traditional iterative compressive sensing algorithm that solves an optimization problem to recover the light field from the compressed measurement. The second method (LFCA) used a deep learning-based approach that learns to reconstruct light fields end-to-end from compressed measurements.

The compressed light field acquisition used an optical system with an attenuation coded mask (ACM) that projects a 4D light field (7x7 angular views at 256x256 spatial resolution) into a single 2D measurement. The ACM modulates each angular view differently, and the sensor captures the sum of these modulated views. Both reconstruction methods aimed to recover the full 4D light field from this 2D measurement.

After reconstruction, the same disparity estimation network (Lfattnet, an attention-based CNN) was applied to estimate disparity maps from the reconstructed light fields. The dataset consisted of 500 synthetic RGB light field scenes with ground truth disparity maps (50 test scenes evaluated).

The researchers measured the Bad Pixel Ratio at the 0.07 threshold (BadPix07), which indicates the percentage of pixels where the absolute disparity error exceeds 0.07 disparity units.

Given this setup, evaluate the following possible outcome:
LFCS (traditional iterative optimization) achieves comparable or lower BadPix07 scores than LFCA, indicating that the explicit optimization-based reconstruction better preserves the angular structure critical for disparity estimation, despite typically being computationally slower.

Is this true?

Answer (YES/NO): NO